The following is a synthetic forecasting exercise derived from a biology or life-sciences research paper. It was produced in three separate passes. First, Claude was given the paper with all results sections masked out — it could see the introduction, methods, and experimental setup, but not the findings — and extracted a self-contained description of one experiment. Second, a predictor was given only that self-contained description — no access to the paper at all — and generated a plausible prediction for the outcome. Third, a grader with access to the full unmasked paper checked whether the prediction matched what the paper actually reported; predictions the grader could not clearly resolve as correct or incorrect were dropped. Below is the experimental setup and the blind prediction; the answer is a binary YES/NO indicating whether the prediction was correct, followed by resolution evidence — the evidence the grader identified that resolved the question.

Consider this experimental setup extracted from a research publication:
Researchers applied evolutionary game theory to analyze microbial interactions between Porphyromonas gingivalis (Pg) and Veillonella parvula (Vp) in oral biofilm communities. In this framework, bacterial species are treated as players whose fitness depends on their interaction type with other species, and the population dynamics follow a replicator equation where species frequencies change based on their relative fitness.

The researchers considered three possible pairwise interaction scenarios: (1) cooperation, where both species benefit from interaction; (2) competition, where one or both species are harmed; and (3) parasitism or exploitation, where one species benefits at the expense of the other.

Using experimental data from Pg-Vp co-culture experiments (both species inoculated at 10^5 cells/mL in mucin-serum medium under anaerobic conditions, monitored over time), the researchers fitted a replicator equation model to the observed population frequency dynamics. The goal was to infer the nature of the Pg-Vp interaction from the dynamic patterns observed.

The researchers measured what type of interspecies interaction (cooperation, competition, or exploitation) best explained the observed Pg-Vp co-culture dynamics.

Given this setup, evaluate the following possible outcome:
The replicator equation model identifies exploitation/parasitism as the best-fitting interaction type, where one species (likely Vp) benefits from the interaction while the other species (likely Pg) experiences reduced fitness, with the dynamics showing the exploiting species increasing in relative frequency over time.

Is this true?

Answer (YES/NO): NO